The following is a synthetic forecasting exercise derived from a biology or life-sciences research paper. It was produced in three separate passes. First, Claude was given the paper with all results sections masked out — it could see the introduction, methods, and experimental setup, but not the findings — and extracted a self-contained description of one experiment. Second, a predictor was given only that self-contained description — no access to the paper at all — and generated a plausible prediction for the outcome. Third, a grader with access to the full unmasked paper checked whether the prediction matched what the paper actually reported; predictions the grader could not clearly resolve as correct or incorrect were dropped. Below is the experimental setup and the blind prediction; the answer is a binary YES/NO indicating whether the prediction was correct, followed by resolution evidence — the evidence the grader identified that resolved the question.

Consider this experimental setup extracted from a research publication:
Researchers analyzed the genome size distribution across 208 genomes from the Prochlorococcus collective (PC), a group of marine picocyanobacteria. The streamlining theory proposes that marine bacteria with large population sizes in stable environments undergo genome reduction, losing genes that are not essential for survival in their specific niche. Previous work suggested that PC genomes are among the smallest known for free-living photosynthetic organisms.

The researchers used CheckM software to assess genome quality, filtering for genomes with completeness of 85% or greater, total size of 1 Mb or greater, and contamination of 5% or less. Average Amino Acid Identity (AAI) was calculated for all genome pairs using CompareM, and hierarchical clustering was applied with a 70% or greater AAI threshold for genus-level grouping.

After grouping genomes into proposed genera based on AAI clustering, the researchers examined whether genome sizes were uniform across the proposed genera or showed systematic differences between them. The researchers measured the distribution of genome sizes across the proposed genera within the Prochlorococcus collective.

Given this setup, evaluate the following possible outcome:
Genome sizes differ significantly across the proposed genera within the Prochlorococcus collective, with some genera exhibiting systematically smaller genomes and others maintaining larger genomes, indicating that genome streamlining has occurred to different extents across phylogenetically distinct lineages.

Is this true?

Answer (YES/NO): YES